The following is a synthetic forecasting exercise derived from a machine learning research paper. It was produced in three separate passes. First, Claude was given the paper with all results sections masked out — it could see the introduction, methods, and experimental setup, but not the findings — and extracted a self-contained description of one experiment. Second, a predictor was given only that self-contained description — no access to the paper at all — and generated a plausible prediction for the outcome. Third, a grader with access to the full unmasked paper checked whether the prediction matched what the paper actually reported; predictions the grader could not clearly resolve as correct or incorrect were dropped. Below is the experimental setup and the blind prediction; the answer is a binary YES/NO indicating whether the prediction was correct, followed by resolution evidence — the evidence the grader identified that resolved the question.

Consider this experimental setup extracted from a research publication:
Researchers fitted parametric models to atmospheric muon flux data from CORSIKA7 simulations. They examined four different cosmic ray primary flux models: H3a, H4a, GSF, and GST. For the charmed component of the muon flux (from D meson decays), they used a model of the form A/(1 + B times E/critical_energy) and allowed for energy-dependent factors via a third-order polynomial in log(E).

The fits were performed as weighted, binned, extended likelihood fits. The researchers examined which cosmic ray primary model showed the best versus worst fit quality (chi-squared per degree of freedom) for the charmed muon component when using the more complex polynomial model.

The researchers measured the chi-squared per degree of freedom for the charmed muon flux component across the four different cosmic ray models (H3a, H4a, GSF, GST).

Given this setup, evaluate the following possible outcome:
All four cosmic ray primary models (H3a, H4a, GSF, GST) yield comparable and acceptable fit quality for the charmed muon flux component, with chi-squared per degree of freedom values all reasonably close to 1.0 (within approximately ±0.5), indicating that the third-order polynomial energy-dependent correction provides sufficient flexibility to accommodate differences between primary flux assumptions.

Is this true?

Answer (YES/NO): NO